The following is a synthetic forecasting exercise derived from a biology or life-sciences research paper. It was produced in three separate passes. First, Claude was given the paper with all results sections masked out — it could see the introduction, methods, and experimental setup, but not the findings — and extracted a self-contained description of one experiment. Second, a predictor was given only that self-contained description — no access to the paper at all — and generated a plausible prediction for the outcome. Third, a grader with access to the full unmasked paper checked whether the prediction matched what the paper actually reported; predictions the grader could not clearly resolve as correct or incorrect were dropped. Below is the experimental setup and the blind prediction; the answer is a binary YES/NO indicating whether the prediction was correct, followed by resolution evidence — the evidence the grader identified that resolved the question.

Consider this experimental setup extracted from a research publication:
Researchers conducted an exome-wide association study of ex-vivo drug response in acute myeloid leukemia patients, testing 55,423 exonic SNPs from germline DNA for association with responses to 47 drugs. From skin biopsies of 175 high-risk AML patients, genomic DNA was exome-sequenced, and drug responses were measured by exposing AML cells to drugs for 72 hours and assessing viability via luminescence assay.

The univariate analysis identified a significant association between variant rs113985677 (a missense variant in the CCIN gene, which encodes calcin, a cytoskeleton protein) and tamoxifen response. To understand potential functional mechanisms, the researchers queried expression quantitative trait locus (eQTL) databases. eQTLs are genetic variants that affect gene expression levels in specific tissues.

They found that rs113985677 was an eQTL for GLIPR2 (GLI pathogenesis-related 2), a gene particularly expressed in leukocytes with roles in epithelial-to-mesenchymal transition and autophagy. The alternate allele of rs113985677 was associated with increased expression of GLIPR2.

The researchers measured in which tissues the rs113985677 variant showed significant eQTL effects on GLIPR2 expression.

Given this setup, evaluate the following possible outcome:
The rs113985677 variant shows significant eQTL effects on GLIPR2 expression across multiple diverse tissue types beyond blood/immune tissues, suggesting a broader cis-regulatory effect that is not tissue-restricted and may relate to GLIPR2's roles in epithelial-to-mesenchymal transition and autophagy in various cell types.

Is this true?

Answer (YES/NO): NO